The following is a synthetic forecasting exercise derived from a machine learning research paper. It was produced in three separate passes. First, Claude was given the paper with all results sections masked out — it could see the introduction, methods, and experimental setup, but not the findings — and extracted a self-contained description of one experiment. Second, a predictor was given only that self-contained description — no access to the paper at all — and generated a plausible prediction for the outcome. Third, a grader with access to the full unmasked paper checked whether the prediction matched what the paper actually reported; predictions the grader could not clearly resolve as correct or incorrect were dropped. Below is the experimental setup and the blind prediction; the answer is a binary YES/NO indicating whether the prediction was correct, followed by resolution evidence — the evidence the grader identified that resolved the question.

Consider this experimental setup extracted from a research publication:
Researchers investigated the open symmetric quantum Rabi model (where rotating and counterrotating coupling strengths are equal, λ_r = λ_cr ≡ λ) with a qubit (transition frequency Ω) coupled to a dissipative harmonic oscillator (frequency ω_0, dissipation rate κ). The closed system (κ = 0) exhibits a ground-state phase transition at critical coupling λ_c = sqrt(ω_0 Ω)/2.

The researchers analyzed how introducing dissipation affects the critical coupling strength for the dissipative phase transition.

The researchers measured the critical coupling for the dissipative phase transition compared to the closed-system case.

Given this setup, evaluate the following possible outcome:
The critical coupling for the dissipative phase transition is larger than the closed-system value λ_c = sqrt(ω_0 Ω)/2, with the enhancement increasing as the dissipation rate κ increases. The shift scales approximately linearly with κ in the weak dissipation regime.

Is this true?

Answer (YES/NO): NO